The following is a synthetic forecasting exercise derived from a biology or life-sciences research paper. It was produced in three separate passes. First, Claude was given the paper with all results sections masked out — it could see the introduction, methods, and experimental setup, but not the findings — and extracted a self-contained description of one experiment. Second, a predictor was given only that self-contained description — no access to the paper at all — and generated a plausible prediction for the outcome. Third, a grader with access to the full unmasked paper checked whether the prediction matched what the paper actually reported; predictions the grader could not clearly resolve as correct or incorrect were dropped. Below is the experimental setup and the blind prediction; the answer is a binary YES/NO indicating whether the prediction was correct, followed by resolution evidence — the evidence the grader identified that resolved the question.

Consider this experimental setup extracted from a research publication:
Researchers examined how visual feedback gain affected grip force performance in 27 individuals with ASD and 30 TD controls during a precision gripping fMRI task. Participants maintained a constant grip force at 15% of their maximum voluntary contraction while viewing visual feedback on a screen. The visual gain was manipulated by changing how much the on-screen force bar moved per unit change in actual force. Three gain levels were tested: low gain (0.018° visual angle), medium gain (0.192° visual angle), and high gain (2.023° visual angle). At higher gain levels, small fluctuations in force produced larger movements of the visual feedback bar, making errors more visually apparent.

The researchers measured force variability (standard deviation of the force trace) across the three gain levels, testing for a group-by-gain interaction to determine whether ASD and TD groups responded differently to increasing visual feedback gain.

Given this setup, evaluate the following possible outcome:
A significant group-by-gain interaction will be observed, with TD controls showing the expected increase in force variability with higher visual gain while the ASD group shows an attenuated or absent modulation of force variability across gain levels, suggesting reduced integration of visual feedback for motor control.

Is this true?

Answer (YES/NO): NO